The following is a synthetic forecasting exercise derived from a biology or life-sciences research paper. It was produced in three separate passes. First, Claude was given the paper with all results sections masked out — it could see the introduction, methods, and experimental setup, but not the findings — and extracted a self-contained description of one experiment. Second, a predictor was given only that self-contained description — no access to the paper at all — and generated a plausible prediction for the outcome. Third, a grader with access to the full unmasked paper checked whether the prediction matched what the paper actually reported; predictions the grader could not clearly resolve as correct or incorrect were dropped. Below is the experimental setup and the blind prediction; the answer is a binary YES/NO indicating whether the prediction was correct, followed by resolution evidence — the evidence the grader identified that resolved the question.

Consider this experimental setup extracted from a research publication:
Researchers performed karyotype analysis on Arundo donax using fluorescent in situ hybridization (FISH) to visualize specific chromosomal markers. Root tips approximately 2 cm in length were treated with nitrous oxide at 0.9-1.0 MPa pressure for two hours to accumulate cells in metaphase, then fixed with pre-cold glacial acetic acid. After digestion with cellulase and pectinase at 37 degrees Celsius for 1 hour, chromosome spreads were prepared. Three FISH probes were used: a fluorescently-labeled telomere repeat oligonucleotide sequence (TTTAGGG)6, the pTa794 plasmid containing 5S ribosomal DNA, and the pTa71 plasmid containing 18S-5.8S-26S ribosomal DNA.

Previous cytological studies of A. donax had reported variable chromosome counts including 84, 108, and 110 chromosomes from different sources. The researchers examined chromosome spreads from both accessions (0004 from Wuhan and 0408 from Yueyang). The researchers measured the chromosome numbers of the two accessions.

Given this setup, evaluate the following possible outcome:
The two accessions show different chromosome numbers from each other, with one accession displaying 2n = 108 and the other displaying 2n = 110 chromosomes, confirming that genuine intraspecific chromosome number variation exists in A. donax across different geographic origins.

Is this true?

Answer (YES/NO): NO